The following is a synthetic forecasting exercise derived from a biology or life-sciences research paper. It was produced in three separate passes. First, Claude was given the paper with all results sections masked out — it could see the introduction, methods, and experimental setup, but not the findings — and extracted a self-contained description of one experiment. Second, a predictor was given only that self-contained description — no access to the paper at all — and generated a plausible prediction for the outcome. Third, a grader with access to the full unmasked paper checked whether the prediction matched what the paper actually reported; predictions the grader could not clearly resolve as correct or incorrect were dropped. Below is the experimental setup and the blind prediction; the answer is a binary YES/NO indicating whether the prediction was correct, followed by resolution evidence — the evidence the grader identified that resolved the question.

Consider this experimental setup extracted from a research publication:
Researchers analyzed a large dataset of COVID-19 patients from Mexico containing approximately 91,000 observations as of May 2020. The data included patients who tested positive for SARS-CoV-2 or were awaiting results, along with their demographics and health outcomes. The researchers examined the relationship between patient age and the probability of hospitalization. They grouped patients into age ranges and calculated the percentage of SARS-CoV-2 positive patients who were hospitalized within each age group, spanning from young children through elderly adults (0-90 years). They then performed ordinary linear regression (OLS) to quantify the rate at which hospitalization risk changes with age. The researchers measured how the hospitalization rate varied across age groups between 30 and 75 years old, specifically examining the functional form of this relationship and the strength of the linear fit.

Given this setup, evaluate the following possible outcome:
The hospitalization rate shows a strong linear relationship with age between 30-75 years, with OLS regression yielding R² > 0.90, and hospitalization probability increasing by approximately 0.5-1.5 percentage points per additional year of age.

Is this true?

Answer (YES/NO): YES